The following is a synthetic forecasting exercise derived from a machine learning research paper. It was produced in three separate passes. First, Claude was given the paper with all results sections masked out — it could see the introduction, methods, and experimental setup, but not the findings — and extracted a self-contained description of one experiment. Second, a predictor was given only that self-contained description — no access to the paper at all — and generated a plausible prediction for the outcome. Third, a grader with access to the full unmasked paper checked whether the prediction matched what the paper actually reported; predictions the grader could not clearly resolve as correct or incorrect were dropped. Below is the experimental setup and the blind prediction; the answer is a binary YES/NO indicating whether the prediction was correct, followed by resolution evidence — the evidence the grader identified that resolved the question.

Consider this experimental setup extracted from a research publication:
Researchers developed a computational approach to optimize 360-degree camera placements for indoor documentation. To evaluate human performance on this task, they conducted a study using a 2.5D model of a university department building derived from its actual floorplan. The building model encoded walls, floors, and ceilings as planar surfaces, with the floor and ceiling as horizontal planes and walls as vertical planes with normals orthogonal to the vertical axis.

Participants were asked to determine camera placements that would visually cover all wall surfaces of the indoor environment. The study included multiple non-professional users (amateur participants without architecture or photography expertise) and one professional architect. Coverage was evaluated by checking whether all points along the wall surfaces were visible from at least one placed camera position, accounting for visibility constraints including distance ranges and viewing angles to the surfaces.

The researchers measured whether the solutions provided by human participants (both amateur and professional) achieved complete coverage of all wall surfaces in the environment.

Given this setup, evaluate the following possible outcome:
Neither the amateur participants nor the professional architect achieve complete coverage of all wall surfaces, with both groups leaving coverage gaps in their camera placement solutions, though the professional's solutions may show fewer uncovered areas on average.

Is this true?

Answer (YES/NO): NO